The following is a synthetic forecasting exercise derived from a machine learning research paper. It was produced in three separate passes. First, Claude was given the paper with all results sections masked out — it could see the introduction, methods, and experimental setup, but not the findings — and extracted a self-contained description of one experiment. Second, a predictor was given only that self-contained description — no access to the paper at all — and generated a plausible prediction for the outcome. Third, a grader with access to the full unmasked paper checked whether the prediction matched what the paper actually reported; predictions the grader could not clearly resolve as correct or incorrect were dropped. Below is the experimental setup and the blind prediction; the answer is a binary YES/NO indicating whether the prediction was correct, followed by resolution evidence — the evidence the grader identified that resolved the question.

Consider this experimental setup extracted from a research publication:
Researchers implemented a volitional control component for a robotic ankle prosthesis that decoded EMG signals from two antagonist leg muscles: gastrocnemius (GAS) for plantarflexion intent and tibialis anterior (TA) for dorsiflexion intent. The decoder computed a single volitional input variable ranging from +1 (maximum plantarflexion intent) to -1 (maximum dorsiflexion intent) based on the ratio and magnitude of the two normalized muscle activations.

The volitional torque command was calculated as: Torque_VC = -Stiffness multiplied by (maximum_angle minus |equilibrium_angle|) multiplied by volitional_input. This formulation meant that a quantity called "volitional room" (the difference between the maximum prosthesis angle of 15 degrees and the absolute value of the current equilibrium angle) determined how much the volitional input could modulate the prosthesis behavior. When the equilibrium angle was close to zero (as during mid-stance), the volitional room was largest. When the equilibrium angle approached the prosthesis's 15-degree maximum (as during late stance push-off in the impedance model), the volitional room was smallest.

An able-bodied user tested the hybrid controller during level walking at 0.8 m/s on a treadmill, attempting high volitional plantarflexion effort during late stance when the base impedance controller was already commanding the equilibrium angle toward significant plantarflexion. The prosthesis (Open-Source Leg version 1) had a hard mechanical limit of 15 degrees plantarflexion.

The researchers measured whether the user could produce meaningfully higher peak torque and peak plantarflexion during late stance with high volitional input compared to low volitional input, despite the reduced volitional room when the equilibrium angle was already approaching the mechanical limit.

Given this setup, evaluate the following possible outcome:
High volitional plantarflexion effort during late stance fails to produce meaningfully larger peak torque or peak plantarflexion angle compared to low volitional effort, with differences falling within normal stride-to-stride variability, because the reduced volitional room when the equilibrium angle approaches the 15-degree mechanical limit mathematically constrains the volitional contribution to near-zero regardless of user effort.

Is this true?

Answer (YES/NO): NO